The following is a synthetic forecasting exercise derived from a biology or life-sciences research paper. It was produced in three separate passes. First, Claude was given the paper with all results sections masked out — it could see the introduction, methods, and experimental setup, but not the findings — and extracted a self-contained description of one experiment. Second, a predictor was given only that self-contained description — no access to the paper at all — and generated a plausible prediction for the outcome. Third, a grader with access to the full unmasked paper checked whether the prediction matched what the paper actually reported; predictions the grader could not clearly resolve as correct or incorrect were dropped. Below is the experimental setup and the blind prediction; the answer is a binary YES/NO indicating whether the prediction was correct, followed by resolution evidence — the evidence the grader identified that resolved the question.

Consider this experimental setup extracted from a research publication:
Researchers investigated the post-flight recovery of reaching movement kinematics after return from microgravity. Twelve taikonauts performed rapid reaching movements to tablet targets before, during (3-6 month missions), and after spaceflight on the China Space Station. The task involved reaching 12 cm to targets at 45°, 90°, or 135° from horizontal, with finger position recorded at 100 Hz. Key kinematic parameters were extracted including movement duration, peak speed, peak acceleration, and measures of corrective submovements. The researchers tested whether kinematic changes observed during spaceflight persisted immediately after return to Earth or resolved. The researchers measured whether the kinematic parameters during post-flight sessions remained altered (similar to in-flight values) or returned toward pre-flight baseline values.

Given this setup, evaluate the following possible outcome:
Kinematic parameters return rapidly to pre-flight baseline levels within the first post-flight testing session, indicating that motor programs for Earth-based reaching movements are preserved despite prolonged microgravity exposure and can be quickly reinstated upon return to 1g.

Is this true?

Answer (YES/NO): NO